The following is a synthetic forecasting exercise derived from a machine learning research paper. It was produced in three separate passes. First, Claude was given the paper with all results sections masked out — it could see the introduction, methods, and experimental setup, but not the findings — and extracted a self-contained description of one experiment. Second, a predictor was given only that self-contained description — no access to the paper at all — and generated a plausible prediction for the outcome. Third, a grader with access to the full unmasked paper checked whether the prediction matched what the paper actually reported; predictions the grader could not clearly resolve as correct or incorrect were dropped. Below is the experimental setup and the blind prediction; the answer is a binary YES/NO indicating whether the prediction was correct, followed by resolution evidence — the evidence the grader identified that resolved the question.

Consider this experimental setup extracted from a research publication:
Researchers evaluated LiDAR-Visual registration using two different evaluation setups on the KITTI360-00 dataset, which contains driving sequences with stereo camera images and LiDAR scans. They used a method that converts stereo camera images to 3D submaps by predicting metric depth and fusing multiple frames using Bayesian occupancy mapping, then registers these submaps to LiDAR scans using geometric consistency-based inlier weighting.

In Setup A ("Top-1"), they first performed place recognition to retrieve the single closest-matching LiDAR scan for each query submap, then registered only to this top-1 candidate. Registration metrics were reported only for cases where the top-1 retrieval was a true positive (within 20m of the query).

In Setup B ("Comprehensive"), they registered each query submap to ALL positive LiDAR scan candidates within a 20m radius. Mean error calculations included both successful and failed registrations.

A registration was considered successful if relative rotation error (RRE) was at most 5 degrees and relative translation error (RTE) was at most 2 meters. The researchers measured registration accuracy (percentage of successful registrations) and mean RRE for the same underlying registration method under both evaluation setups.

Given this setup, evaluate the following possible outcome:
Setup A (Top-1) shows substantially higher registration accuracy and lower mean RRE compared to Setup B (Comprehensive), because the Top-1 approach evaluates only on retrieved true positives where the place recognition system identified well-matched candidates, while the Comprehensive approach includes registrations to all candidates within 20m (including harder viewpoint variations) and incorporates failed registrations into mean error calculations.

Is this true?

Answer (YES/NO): YES